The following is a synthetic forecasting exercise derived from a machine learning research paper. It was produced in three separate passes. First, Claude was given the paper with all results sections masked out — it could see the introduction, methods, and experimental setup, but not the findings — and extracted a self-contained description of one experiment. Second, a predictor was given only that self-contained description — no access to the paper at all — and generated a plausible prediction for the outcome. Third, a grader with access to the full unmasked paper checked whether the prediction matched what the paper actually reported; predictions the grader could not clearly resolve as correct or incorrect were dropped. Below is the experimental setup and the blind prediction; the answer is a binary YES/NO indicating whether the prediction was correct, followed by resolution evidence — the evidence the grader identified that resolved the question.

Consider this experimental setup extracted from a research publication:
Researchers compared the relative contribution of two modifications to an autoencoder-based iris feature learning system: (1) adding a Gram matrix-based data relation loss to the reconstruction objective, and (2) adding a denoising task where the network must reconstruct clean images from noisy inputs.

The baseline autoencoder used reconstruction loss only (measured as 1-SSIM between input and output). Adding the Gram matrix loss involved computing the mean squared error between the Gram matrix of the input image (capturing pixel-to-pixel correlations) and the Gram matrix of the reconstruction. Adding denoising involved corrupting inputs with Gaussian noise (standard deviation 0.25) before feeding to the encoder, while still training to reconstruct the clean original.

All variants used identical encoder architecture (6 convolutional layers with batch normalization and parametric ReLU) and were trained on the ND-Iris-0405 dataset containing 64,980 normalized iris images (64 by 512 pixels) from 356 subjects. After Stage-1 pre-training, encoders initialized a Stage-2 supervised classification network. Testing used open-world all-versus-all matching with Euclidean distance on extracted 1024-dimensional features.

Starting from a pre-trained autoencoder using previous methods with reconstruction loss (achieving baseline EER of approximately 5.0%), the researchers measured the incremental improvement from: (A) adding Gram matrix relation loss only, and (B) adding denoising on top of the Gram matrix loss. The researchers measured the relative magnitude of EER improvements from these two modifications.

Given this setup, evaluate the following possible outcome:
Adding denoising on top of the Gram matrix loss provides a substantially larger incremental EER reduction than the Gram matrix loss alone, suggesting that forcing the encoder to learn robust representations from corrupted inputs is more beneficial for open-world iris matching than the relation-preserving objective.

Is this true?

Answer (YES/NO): NO